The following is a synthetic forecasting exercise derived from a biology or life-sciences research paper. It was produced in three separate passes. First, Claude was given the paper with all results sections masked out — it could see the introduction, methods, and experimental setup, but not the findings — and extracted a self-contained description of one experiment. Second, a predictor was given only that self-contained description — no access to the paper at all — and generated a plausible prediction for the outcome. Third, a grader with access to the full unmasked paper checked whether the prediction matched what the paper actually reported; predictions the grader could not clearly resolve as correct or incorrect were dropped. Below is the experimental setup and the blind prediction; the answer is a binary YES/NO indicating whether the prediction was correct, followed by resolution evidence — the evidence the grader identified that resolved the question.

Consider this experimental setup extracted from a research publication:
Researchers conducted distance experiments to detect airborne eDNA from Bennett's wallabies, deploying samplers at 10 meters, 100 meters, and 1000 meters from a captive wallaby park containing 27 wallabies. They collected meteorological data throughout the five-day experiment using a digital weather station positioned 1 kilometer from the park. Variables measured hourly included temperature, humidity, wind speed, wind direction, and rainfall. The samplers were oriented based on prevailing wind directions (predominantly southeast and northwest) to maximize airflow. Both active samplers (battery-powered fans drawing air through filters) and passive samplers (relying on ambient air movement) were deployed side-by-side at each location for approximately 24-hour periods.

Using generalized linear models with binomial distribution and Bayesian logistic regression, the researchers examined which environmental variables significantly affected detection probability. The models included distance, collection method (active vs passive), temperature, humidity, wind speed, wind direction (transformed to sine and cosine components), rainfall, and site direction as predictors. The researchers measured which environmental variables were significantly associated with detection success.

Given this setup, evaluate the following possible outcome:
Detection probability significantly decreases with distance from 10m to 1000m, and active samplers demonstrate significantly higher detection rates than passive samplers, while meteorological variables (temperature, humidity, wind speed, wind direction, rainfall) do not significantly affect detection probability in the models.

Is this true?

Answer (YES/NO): NO